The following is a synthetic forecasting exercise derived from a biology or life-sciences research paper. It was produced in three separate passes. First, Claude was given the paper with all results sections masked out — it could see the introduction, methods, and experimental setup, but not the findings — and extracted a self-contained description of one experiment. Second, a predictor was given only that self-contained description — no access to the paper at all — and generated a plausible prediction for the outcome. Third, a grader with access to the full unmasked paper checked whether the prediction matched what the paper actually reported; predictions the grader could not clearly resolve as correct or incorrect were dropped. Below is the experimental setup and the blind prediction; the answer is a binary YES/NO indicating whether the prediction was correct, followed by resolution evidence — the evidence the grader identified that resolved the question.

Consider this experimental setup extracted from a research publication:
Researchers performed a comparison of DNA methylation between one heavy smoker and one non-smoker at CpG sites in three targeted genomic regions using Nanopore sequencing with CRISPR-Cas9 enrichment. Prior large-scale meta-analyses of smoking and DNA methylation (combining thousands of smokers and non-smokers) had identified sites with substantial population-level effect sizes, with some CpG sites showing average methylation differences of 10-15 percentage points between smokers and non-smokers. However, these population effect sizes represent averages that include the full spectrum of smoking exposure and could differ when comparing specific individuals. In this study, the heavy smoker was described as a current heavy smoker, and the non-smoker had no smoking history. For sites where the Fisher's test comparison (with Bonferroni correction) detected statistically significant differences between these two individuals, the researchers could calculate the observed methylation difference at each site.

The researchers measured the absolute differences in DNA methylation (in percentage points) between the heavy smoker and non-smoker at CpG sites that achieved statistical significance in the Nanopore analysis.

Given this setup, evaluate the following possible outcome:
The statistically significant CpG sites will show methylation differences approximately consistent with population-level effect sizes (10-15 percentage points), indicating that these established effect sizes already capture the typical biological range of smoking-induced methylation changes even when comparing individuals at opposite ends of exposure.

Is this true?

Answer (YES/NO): NO